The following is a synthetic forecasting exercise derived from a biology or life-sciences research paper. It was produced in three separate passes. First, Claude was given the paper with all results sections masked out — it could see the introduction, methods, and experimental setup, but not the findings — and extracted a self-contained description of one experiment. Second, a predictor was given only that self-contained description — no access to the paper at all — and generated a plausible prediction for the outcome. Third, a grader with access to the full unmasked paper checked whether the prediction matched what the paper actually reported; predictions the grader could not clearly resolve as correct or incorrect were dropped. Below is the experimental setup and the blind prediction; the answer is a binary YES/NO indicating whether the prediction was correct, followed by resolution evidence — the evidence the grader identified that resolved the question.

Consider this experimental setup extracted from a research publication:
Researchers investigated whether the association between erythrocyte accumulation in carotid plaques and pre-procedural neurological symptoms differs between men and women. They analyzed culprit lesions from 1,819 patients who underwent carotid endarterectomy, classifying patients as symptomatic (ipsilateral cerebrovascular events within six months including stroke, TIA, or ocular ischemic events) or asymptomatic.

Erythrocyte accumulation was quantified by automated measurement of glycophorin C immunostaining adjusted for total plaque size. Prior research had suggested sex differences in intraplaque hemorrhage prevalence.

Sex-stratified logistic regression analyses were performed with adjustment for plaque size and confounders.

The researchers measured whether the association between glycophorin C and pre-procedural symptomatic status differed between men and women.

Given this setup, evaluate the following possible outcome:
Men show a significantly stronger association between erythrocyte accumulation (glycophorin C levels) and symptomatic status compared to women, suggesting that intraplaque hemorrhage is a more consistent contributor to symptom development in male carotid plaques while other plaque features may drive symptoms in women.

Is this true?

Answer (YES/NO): YES